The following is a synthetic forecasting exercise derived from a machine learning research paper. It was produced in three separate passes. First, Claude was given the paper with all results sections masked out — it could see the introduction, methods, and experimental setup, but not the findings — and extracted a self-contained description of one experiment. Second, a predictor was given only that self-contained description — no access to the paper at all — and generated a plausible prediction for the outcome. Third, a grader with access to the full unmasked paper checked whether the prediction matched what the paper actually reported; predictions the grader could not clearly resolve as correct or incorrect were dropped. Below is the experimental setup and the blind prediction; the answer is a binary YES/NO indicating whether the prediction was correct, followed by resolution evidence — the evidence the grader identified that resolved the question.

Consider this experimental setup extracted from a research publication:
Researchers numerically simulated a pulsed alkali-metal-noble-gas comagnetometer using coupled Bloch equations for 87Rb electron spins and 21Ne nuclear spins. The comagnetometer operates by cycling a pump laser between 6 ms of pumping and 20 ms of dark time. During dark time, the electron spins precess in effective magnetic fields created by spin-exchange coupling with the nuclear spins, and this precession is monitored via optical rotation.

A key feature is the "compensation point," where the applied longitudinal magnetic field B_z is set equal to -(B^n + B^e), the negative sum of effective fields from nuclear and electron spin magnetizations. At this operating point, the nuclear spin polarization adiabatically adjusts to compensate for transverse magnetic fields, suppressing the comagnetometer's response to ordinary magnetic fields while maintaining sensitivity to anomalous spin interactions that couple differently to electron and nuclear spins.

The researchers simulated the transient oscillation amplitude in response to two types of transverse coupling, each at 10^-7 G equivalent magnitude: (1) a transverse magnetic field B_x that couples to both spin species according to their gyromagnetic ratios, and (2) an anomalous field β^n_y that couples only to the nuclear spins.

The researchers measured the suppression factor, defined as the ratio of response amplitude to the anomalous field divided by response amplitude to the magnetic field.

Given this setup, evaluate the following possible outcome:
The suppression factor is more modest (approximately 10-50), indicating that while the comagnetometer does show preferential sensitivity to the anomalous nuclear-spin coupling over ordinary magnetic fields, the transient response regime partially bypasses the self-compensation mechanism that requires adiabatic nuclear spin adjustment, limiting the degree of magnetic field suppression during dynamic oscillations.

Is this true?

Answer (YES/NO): NO